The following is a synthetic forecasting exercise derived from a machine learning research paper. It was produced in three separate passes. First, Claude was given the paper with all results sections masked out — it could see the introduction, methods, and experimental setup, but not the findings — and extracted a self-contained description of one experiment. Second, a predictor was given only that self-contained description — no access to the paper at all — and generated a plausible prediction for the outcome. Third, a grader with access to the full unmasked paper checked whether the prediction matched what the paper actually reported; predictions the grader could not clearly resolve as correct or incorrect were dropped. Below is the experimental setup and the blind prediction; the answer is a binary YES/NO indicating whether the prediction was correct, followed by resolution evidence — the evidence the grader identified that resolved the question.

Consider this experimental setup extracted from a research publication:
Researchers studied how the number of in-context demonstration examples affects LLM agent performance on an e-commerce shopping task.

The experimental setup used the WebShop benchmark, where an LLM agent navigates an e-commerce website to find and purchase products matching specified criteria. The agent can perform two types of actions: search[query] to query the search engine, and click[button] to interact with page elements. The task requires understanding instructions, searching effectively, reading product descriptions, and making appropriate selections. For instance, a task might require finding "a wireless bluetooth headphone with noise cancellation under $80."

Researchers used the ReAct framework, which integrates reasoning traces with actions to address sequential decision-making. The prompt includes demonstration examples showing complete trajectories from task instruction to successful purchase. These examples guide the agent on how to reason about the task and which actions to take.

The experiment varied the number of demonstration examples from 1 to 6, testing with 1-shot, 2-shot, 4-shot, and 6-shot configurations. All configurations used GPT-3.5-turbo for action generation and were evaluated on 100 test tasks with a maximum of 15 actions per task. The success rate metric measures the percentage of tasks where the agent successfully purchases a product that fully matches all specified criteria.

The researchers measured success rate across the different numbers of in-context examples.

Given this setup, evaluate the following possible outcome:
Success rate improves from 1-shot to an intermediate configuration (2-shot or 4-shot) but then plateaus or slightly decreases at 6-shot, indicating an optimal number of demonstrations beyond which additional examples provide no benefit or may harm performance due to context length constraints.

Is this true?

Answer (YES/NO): NO